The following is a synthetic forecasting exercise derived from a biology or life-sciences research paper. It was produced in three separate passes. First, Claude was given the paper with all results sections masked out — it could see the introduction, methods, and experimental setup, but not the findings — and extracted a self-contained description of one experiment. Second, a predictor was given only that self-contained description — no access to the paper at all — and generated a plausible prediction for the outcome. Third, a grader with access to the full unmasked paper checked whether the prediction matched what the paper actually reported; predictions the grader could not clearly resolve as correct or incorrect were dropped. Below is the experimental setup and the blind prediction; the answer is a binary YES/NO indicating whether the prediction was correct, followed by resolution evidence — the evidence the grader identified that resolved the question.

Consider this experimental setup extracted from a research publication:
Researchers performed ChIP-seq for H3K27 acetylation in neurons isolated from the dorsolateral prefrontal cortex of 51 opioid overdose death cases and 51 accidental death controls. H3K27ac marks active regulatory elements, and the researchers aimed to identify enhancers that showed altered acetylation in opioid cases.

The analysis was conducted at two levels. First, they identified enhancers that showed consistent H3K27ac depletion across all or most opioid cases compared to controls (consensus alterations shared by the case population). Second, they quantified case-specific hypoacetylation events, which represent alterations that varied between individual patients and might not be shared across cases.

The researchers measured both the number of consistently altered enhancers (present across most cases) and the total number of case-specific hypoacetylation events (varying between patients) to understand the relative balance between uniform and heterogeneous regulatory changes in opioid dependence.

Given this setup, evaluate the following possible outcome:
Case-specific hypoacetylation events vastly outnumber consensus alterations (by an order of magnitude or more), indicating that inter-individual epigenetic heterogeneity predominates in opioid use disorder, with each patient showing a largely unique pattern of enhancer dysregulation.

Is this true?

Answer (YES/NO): YES